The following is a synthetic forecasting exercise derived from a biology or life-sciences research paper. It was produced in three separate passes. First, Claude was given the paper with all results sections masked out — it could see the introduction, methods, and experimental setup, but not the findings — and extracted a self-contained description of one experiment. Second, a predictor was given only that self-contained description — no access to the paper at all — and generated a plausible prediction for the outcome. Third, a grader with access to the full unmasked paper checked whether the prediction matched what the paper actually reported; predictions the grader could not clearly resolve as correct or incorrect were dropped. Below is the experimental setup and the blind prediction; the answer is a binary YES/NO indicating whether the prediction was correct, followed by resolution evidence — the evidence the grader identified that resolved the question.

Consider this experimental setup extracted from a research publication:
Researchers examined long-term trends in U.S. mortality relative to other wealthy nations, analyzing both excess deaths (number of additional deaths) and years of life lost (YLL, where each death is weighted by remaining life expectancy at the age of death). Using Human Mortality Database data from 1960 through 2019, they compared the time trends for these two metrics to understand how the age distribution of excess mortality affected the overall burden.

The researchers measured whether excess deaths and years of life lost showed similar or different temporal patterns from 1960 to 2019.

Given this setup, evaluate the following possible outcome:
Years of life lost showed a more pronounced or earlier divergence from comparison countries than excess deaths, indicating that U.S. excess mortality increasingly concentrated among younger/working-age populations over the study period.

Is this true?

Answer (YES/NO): YES